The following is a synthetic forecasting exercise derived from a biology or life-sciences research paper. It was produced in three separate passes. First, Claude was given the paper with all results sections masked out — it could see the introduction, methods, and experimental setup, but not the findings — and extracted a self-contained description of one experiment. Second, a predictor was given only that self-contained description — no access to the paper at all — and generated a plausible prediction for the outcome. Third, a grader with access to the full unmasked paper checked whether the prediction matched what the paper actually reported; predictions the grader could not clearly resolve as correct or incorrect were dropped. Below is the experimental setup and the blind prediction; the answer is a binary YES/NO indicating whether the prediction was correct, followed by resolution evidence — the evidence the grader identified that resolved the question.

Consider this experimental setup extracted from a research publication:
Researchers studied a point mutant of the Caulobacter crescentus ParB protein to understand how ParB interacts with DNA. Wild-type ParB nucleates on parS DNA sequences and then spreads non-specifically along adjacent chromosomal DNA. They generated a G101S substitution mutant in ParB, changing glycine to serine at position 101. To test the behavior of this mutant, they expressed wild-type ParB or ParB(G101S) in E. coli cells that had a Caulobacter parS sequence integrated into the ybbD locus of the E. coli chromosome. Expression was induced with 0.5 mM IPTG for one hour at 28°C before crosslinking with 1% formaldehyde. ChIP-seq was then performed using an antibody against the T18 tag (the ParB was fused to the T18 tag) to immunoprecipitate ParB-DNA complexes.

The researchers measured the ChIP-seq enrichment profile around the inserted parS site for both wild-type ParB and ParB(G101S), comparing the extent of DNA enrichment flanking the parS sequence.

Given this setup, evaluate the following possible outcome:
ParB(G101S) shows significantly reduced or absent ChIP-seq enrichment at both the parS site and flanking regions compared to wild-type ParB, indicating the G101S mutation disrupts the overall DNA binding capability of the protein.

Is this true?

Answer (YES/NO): NO